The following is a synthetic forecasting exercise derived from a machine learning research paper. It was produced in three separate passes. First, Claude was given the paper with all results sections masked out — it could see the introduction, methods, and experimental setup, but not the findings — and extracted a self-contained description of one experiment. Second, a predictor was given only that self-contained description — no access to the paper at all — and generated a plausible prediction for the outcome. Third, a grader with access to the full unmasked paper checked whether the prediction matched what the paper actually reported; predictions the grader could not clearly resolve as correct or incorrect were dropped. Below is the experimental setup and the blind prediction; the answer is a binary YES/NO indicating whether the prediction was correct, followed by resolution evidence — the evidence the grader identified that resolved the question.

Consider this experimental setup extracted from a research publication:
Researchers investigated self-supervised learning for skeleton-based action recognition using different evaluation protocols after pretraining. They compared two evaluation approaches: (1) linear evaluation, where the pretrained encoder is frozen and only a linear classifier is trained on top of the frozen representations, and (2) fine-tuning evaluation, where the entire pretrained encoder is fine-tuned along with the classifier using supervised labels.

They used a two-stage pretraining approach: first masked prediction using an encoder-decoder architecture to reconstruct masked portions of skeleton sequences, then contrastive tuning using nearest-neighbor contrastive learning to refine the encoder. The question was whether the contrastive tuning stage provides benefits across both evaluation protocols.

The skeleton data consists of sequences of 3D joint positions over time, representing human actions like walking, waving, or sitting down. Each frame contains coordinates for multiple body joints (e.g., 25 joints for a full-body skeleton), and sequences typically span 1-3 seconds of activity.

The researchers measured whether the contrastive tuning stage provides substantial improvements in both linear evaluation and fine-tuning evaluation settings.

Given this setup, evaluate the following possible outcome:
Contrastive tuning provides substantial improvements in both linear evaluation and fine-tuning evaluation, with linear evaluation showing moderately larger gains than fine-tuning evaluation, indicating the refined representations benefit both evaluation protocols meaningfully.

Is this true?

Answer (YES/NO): NO